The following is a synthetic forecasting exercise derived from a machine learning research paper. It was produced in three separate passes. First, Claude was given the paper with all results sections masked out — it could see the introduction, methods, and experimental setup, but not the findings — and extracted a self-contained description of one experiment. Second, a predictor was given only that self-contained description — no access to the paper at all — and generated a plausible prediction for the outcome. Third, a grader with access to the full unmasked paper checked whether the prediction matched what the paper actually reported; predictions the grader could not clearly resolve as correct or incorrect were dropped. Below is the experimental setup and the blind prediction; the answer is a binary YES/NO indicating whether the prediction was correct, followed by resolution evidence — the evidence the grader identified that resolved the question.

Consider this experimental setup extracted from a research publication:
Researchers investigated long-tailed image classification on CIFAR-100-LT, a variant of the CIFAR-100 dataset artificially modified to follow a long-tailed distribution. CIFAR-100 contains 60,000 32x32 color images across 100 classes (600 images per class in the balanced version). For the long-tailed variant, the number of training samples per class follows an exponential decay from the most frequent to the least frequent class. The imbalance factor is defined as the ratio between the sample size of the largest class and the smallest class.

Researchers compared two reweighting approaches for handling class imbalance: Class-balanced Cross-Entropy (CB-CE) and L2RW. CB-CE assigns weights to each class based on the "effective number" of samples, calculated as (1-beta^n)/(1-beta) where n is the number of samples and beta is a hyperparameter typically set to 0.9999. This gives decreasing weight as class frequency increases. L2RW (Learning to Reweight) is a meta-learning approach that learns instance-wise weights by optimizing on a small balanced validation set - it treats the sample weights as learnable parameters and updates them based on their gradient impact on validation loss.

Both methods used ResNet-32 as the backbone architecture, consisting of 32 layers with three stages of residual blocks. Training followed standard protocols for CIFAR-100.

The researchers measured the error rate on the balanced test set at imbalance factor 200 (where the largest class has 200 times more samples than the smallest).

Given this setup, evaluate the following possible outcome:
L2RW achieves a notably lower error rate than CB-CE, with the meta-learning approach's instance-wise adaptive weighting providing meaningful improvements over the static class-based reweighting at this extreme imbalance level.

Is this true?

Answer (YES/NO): NO